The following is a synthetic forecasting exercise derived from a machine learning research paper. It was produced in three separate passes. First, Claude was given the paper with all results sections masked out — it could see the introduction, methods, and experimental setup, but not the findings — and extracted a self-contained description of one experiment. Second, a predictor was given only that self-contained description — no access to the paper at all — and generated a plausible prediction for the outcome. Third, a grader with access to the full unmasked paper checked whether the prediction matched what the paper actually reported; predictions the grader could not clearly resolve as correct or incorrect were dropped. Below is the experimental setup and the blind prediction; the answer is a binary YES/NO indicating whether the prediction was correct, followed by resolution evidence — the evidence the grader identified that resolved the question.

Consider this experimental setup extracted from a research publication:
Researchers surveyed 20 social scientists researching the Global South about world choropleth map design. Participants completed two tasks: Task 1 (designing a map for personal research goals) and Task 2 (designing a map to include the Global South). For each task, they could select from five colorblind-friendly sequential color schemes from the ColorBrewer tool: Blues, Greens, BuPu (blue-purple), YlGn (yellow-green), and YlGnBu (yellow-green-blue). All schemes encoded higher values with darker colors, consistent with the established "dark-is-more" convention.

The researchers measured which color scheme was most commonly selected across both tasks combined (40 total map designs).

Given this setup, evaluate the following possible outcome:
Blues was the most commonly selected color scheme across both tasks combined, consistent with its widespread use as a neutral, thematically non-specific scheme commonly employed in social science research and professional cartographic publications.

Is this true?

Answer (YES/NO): NO